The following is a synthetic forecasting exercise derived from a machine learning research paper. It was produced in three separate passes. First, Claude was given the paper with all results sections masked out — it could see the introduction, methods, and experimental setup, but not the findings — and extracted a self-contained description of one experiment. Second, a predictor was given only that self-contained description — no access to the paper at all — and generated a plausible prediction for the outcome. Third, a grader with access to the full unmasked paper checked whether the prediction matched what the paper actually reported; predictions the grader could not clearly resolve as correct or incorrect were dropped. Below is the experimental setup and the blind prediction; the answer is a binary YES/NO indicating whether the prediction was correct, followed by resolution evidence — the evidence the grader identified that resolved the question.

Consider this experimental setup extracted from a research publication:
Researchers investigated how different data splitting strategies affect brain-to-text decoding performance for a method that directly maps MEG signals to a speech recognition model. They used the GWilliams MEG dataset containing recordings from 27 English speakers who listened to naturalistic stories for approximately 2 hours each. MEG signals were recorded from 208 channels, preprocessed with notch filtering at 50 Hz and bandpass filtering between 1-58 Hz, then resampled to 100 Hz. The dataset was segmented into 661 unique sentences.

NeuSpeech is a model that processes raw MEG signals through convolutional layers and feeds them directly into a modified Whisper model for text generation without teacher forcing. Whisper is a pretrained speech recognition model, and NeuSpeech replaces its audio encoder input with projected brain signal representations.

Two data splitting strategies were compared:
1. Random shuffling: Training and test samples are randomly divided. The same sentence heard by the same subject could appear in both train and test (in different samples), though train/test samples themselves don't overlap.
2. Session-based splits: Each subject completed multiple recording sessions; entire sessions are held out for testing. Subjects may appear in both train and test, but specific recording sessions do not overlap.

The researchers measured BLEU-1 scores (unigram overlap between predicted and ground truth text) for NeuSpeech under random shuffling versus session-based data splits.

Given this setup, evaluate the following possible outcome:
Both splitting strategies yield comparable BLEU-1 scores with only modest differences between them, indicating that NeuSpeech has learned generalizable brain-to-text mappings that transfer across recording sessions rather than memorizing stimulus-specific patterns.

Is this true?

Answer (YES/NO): NO